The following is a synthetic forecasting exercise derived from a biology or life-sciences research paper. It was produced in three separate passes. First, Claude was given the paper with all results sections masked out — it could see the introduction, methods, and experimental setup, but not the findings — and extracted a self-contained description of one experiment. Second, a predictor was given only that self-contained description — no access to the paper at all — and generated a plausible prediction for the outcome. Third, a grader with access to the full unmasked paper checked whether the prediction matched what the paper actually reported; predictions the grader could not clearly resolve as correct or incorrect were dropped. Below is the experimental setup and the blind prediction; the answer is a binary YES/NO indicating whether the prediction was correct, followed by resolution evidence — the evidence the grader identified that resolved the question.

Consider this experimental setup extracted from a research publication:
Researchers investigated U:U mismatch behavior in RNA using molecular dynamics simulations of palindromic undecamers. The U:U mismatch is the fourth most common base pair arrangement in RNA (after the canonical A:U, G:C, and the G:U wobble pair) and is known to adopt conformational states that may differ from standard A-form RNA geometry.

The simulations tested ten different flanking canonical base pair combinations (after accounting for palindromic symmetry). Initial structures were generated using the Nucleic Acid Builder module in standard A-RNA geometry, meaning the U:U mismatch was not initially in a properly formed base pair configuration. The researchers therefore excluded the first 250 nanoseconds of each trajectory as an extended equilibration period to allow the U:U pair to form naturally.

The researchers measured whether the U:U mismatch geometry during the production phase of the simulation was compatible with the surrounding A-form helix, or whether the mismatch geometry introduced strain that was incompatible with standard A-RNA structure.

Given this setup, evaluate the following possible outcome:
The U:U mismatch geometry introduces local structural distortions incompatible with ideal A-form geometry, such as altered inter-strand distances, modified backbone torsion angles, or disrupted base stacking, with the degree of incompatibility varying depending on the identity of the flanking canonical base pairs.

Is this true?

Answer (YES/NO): YES